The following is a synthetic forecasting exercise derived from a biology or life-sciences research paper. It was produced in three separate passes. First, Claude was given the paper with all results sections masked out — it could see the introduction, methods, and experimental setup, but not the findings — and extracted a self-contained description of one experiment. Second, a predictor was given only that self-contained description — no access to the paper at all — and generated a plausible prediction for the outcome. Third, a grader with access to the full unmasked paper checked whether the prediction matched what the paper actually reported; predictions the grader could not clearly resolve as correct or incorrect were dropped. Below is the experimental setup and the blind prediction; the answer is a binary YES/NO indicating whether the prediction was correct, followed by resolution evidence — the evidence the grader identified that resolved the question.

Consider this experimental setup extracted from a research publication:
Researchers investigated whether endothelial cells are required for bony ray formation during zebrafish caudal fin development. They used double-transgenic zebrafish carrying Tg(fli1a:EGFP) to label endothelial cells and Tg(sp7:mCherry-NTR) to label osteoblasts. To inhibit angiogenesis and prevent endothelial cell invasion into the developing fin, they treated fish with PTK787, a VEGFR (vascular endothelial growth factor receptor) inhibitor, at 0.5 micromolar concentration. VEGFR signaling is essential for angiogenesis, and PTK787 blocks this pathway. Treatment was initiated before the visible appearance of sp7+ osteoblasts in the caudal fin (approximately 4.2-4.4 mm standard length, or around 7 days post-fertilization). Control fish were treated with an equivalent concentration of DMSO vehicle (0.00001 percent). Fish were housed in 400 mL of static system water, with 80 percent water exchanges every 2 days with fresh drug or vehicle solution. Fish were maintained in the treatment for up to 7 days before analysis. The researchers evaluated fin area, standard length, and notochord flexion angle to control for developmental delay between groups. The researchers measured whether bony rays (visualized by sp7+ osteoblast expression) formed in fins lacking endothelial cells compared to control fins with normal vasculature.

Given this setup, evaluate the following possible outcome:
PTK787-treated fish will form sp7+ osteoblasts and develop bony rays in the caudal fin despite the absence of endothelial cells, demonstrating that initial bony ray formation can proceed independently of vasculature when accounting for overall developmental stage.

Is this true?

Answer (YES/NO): YES